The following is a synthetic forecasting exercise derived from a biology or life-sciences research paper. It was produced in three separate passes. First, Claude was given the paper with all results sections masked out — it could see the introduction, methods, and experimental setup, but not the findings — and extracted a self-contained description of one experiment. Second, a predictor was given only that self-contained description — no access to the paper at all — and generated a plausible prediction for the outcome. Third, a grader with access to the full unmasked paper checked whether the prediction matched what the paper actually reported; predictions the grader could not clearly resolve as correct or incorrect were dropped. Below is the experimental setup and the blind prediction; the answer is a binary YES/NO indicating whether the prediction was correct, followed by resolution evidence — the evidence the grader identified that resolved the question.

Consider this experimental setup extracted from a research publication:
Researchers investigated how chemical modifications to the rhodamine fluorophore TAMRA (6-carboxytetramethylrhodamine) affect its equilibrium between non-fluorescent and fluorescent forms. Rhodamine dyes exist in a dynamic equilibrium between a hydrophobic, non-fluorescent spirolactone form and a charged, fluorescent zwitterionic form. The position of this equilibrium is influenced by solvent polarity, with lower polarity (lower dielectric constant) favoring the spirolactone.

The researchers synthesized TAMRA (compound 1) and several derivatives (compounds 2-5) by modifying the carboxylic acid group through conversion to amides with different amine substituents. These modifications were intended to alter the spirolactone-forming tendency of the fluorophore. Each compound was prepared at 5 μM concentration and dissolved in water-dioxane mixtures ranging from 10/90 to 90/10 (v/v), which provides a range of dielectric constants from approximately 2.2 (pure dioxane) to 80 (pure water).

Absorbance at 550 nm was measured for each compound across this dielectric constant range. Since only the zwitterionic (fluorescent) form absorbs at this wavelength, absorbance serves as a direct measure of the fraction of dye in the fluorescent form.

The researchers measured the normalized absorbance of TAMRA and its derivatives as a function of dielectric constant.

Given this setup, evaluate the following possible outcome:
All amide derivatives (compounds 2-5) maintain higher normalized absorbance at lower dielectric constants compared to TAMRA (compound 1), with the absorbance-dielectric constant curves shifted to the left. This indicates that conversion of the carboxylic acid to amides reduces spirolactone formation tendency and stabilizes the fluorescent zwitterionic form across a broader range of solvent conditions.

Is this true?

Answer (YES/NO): NO